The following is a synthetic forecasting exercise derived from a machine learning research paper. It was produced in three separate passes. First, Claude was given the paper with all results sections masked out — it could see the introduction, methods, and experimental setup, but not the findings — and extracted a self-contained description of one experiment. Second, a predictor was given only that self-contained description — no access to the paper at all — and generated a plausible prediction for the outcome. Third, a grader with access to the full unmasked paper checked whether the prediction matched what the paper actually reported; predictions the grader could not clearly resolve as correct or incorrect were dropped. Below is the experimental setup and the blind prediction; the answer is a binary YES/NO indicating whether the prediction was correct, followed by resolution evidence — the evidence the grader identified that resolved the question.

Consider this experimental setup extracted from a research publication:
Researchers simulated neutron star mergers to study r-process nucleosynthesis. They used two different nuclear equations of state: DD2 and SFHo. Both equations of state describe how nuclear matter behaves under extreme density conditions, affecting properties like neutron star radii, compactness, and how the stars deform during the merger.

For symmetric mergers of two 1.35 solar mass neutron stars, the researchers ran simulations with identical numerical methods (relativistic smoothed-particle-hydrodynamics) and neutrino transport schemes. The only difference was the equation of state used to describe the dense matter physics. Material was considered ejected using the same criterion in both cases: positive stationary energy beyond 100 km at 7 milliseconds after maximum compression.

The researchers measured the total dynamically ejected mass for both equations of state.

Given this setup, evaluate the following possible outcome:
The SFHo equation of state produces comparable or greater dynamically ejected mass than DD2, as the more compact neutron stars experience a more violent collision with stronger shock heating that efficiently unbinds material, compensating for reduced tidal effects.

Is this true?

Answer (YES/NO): YES